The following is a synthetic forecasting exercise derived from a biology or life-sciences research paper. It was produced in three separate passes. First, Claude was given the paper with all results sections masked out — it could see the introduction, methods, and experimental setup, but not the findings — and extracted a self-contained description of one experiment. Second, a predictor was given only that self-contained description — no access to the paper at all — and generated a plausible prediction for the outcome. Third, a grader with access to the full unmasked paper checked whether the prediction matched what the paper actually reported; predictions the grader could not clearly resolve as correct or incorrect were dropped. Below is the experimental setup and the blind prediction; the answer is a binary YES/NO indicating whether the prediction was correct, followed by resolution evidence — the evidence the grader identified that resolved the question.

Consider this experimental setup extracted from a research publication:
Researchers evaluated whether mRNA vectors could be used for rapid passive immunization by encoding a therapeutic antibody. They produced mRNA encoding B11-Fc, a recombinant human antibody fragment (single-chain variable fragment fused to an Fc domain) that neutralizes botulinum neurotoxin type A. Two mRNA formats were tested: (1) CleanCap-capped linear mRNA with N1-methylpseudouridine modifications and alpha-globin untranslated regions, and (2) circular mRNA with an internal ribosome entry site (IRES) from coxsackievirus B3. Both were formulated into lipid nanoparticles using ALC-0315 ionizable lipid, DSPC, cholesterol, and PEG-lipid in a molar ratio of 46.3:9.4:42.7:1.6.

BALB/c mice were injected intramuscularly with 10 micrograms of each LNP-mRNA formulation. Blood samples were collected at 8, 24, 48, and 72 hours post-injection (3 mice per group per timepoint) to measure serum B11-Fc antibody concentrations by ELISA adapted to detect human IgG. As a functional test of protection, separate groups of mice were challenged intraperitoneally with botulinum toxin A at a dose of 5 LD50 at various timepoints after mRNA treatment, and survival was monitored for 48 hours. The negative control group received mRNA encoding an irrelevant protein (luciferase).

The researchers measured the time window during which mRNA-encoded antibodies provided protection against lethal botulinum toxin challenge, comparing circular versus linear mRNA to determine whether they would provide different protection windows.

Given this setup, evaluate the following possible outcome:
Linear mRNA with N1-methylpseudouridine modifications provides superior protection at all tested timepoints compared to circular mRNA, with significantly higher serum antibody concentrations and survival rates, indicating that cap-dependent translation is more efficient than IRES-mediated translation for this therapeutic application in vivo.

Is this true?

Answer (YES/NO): NO